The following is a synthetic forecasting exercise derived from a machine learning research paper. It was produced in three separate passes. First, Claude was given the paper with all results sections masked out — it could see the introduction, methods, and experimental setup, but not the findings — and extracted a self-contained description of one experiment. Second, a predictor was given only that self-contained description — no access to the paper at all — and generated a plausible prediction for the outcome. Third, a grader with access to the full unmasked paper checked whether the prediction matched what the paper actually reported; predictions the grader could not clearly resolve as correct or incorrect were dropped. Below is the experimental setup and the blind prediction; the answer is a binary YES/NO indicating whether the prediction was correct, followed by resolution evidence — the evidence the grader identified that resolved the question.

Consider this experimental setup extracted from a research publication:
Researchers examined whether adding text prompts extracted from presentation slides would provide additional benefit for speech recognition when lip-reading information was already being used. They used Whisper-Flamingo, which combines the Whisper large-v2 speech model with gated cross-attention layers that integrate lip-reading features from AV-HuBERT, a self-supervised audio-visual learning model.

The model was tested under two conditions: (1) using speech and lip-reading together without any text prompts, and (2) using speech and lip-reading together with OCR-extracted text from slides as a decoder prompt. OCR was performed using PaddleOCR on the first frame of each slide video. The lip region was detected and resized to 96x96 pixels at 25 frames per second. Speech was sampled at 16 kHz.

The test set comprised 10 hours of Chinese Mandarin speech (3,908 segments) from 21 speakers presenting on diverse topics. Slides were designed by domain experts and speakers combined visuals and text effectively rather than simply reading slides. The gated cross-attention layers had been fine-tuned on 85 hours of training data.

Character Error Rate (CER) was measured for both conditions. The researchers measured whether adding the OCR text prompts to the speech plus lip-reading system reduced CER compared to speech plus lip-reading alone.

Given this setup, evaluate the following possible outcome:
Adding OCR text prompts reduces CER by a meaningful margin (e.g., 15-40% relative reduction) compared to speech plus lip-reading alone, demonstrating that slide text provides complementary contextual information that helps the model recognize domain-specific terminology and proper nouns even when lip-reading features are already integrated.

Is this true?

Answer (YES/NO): YES